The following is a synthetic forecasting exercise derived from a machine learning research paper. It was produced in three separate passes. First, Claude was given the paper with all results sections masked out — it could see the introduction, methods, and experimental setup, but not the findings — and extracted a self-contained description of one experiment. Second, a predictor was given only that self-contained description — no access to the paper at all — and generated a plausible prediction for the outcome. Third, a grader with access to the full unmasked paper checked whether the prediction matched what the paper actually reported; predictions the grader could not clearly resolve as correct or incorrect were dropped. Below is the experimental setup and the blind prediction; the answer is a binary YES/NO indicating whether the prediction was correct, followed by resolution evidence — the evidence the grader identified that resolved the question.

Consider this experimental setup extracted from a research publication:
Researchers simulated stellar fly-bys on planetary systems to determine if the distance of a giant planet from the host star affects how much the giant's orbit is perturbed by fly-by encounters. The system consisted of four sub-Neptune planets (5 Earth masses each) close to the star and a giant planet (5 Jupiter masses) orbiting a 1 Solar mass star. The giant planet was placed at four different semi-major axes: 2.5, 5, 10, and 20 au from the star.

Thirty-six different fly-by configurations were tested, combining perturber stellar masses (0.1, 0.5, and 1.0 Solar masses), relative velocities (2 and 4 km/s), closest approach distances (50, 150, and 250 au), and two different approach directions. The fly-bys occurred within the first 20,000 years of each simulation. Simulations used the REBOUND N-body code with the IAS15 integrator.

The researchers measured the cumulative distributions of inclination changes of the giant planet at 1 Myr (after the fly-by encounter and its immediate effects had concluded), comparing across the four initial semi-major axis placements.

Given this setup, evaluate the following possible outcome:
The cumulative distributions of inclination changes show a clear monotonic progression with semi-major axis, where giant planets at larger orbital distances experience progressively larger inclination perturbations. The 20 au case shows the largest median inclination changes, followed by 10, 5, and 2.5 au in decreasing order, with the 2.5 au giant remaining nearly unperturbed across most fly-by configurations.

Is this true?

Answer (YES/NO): YES